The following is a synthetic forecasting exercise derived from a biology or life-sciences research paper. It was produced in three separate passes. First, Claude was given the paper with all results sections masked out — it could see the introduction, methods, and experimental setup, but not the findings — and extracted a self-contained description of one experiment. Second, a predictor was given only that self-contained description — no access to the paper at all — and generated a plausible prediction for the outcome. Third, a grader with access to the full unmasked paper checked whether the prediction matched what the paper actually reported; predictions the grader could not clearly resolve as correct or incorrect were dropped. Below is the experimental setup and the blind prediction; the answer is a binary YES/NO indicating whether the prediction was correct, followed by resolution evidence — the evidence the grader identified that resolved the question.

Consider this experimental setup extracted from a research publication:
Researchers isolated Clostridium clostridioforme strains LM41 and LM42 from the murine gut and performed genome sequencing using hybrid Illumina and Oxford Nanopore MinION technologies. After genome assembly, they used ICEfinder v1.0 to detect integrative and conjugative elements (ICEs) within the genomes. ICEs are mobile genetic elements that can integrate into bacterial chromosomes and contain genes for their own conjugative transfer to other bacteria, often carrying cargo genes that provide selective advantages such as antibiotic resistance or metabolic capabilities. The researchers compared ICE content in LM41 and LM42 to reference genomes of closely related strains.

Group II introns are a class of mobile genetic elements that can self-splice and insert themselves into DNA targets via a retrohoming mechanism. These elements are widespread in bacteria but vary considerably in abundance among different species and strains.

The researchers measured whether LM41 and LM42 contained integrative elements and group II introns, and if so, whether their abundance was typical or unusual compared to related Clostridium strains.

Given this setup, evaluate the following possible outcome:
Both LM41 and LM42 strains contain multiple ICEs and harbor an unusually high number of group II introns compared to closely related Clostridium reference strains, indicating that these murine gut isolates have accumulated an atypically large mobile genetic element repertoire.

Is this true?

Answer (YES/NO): YES